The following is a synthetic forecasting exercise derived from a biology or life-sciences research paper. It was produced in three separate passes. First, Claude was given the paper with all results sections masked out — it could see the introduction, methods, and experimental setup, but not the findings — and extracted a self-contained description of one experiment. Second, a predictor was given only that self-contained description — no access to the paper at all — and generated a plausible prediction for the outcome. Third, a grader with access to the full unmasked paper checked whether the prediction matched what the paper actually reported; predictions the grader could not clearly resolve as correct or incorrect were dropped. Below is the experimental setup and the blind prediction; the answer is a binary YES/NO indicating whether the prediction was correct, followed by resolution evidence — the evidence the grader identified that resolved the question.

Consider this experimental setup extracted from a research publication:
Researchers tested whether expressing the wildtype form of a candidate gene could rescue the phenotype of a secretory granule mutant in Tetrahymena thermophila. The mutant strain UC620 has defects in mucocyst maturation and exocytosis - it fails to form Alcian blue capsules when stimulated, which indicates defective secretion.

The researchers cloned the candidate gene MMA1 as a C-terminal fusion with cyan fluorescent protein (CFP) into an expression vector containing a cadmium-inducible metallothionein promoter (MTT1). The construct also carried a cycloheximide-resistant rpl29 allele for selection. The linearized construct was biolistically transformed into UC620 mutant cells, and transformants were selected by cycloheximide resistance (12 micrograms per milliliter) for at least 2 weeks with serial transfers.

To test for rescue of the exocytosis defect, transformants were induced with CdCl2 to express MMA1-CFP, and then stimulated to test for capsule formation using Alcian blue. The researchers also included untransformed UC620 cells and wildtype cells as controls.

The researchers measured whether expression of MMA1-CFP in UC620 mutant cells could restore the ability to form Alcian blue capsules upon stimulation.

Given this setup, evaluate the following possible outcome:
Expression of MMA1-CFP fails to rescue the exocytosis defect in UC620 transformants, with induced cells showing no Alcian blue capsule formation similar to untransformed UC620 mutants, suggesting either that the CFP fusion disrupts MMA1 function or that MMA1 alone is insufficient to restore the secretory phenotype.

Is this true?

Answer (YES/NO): NO